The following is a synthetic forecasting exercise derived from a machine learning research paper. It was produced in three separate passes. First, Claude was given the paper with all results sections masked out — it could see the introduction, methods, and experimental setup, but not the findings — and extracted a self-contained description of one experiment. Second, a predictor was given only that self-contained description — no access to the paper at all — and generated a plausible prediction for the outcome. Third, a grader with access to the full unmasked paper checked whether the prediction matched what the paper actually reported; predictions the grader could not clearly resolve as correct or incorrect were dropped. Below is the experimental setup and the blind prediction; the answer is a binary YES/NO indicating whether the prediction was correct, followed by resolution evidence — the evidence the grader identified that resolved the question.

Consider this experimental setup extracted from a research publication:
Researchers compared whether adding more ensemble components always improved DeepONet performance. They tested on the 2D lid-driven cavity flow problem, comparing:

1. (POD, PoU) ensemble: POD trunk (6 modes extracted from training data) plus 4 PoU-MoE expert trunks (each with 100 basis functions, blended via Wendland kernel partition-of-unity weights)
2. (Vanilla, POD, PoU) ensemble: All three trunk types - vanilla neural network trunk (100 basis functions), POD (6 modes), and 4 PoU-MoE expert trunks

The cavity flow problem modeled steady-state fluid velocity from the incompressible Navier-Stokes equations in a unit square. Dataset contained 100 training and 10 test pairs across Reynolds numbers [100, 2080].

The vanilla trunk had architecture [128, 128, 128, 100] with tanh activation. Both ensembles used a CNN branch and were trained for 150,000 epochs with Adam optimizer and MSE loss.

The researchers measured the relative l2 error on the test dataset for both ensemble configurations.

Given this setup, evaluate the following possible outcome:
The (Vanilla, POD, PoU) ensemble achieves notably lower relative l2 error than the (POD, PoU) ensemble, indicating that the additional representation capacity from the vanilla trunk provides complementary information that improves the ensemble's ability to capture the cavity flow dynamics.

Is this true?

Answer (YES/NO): NO